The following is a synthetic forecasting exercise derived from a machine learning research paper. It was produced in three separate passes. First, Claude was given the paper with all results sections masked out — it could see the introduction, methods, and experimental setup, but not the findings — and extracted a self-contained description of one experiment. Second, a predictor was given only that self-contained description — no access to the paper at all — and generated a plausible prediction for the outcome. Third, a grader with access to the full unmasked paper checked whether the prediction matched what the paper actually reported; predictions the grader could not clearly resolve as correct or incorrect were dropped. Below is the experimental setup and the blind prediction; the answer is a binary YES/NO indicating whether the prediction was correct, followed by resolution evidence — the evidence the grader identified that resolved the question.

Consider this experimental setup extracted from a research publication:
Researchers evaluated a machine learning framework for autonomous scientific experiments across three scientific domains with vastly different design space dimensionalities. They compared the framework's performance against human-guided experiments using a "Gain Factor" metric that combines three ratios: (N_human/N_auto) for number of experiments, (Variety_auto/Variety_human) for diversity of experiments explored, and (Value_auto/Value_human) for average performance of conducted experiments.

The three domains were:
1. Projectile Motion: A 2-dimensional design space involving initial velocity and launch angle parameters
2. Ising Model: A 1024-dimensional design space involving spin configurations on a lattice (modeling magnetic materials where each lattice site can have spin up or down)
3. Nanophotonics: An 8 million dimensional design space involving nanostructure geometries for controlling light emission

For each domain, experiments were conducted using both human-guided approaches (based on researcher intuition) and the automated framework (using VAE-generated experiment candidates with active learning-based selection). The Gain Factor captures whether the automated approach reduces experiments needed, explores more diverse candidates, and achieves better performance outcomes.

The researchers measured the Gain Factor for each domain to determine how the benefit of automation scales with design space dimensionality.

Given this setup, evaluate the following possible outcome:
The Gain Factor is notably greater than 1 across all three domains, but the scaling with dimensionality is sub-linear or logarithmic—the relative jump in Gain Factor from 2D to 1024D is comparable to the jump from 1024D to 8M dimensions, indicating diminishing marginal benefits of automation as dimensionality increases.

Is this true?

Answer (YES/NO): NO